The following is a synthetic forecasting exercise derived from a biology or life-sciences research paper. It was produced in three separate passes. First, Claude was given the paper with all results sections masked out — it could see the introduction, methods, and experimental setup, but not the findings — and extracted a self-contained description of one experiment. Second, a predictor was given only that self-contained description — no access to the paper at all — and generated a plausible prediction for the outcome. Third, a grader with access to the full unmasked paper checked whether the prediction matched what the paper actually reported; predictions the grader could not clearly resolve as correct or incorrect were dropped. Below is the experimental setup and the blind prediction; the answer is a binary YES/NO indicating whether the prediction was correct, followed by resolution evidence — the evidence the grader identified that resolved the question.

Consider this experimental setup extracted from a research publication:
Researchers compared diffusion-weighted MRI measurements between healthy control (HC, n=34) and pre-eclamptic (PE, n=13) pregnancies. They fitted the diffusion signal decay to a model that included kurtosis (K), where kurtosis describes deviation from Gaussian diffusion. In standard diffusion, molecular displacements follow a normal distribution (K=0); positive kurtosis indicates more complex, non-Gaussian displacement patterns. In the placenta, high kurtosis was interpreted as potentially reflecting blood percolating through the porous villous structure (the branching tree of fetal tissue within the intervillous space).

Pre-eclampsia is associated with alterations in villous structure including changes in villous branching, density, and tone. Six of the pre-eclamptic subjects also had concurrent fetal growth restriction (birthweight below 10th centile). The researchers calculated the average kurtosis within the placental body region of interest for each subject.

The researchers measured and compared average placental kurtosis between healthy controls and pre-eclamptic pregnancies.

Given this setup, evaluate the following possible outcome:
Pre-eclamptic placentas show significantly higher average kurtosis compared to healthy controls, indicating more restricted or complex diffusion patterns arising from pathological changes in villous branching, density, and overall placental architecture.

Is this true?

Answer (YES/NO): NO